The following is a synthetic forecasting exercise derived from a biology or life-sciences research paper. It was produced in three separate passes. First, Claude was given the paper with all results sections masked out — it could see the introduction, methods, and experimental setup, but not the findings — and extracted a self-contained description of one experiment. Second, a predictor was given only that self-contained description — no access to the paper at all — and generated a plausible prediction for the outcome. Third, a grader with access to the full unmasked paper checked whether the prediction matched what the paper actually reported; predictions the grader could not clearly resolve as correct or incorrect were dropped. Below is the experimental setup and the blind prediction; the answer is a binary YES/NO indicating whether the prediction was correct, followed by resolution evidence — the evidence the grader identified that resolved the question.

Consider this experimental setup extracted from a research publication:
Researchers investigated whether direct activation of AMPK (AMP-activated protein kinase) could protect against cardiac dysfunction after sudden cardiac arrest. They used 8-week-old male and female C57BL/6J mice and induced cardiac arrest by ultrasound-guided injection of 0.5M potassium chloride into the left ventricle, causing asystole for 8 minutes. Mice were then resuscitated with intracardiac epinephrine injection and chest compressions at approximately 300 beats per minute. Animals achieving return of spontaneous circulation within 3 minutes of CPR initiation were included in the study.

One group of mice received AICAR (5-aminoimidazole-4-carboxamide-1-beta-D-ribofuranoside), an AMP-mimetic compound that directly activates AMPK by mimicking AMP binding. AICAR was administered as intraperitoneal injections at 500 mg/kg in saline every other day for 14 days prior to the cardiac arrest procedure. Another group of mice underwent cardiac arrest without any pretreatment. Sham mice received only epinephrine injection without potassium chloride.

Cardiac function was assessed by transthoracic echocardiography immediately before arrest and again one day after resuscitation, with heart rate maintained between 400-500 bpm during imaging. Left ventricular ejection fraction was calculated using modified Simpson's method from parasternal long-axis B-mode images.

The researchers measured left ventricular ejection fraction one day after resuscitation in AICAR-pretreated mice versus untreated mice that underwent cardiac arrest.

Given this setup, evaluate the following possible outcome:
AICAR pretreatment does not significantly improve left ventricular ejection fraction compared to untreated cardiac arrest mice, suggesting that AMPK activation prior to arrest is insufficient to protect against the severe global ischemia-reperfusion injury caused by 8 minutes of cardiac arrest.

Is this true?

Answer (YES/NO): NO